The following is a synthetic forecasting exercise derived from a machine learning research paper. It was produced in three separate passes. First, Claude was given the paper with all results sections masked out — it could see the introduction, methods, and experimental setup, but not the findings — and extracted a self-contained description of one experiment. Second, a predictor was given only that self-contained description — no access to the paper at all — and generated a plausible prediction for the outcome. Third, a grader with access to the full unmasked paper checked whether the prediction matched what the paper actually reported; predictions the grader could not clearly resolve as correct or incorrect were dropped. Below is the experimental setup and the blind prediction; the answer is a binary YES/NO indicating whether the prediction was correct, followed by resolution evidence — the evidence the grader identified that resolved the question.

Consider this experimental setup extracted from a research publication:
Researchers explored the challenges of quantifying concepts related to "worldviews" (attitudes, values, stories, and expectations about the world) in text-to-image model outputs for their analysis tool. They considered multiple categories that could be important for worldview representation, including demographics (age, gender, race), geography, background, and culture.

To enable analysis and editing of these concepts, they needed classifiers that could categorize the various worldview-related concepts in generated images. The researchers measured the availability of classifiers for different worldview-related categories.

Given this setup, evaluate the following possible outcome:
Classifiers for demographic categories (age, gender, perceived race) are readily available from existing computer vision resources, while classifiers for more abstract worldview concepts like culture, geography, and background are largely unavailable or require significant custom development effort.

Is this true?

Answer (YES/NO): YES